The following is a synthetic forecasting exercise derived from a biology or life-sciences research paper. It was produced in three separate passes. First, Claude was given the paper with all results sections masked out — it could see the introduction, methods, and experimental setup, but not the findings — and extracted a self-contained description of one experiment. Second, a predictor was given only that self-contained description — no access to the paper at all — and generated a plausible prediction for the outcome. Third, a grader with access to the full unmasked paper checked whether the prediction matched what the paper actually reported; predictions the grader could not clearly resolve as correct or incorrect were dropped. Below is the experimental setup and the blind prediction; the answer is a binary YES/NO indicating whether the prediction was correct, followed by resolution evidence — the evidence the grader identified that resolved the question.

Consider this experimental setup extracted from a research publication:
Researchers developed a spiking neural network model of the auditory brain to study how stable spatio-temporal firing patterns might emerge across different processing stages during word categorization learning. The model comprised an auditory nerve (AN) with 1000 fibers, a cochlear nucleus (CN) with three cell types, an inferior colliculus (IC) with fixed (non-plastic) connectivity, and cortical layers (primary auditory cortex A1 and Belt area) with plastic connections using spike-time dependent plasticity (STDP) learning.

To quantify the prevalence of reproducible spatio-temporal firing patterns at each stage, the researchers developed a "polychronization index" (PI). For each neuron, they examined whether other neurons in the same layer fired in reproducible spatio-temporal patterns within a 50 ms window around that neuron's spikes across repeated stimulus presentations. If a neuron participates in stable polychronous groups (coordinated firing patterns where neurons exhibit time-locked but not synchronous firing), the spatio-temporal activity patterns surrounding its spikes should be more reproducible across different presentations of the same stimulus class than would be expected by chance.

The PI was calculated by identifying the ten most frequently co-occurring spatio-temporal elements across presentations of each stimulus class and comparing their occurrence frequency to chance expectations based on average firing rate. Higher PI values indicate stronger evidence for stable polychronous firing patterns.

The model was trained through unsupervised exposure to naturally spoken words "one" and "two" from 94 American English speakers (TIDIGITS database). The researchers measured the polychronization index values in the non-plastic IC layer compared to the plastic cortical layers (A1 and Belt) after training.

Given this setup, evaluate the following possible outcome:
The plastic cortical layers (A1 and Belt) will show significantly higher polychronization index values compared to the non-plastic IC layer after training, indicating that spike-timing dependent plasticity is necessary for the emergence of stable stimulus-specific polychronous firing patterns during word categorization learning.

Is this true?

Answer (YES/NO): NO